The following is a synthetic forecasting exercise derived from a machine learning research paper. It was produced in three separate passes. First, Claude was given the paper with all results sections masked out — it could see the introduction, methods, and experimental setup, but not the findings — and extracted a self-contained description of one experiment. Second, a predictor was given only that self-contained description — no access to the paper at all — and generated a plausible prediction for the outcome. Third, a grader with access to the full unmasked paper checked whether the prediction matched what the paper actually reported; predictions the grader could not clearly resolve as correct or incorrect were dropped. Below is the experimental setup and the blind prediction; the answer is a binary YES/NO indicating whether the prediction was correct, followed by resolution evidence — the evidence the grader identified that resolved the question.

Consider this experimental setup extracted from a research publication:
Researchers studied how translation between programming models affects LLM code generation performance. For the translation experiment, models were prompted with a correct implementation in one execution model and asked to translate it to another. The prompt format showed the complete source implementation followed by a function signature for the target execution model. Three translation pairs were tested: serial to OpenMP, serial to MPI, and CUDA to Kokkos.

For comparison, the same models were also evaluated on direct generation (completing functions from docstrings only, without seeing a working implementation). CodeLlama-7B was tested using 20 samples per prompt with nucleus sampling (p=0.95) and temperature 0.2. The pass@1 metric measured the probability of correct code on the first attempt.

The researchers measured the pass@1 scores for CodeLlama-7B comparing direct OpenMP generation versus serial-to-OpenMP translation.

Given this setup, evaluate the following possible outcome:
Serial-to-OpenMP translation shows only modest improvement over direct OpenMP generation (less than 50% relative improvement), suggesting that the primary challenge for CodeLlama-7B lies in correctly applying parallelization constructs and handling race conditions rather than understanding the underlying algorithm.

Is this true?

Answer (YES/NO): NO